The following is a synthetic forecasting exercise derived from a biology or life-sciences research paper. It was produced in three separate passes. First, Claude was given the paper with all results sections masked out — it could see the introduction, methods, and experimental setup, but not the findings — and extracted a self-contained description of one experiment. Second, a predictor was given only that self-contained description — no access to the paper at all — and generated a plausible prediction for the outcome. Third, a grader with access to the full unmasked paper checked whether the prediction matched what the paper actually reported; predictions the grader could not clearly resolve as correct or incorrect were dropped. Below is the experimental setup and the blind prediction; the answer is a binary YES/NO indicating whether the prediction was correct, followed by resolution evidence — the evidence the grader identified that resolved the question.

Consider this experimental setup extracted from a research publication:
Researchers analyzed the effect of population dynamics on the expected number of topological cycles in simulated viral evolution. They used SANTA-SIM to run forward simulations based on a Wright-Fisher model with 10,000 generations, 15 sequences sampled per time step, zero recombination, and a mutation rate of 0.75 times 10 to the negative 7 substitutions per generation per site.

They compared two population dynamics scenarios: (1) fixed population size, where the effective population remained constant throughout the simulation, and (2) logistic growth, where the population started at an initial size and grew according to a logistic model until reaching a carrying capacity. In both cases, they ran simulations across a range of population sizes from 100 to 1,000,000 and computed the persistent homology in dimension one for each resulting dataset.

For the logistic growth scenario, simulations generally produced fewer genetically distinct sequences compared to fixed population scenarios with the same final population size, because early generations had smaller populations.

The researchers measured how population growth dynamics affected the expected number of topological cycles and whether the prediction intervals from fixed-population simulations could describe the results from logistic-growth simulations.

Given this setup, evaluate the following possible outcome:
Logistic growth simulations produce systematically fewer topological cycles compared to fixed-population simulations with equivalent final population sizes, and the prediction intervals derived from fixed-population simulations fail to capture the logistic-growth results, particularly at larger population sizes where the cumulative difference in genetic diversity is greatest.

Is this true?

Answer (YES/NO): NO